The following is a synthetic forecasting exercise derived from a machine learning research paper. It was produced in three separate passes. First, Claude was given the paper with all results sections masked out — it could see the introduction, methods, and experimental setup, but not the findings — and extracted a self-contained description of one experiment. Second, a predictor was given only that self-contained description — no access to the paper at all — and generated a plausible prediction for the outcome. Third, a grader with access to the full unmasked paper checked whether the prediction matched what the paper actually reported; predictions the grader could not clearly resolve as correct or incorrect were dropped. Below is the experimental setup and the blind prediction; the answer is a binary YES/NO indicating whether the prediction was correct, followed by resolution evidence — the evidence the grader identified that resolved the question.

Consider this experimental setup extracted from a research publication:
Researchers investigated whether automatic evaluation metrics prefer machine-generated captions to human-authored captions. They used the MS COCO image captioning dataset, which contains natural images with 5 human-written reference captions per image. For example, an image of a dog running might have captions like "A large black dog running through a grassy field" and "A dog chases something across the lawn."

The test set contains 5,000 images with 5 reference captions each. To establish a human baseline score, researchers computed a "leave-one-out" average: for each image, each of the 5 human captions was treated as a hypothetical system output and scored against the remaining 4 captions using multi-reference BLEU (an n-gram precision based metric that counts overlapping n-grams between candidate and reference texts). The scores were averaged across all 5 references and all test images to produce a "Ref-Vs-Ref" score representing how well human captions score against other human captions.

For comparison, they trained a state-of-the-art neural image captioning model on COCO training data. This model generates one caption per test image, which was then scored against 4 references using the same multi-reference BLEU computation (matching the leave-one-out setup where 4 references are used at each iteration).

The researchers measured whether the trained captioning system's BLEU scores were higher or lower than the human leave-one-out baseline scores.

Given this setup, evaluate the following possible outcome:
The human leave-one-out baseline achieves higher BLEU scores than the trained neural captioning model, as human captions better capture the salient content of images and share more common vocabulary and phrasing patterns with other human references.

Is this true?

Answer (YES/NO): NO